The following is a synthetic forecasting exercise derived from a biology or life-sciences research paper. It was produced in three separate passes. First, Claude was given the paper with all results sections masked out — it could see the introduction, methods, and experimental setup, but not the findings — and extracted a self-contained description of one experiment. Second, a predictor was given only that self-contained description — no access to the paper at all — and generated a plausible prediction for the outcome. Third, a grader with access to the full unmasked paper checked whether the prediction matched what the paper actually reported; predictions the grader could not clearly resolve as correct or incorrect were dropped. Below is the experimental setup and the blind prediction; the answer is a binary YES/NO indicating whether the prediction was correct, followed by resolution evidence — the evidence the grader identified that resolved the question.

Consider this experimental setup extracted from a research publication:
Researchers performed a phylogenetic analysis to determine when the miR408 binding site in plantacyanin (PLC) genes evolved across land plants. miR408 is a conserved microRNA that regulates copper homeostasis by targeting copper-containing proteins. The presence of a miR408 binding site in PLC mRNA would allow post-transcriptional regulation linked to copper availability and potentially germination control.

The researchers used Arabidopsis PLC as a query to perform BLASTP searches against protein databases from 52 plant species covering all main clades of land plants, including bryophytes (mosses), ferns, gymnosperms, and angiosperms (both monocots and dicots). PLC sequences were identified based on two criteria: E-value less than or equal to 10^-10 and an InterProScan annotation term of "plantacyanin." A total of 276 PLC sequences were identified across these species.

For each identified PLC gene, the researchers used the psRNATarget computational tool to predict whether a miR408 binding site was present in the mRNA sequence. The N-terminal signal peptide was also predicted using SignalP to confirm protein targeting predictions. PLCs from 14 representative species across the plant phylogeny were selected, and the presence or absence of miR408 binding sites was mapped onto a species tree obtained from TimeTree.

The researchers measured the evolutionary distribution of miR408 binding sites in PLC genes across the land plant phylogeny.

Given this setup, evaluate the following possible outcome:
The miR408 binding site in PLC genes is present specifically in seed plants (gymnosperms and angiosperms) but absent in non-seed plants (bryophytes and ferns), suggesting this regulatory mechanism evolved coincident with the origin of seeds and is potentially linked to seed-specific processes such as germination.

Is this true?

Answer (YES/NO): YES